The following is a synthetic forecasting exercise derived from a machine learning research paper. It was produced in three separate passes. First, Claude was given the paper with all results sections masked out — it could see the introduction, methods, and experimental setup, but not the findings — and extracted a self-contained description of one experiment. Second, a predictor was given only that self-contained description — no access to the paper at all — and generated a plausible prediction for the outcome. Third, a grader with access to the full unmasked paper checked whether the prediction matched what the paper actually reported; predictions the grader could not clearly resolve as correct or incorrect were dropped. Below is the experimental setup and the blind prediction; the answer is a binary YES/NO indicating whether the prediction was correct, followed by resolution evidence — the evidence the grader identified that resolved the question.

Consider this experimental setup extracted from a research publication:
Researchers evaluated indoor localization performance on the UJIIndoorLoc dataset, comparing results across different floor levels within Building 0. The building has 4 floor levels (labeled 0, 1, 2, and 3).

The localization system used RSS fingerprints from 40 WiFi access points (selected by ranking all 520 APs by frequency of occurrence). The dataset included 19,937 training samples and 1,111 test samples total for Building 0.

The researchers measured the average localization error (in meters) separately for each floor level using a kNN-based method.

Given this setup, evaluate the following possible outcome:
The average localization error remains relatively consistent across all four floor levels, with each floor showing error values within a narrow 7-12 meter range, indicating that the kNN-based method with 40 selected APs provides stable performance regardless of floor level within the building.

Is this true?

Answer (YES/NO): YES